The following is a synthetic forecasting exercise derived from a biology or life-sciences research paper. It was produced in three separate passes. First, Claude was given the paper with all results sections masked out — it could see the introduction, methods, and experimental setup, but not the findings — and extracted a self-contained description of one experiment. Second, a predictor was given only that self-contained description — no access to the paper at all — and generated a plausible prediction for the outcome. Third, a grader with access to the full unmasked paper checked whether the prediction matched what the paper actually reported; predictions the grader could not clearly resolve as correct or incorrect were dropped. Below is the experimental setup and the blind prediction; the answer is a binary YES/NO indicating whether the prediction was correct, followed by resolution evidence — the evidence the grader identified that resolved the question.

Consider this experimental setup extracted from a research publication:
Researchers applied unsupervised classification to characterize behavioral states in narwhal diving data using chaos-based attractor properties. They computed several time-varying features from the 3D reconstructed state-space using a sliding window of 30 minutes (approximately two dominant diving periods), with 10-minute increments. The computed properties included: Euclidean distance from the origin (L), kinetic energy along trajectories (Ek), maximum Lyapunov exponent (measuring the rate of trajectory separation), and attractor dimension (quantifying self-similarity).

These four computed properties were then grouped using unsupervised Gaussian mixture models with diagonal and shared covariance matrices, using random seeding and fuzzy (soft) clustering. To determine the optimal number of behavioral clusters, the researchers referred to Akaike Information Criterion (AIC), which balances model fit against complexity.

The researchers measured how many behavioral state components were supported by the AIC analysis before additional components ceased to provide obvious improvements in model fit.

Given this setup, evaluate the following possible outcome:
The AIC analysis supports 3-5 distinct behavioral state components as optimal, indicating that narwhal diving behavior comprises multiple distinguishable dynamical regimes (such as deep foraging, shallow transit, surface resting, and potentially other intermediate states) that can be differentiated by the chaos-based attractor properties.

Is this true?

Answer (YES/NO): YES